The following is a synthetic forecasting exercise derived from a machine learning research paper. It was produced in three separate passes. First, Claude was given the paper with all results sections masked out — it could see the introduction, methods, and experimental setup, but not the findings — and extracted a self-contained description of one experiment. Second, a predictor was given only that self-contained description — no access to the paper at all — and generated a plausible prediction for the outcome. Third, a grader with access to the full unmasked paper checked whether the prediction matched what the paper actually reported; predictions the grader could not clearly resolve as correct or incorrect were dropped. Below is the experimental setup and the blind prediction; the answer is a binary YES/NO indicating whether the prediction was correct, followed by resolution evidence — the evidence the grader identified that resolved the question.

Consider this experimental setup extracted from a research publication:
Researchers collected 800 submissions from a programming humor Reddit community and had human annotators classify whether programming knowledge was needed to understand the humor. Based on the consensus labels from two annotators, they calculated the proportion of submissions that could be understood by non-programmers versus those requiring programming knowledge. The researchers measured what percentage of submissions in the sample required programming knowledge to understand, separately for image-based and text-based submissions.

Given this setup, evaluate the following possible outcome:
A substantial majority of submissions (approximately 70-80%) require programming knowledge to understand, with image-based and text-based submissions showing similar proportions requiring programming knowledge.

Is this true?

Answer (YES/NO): NO